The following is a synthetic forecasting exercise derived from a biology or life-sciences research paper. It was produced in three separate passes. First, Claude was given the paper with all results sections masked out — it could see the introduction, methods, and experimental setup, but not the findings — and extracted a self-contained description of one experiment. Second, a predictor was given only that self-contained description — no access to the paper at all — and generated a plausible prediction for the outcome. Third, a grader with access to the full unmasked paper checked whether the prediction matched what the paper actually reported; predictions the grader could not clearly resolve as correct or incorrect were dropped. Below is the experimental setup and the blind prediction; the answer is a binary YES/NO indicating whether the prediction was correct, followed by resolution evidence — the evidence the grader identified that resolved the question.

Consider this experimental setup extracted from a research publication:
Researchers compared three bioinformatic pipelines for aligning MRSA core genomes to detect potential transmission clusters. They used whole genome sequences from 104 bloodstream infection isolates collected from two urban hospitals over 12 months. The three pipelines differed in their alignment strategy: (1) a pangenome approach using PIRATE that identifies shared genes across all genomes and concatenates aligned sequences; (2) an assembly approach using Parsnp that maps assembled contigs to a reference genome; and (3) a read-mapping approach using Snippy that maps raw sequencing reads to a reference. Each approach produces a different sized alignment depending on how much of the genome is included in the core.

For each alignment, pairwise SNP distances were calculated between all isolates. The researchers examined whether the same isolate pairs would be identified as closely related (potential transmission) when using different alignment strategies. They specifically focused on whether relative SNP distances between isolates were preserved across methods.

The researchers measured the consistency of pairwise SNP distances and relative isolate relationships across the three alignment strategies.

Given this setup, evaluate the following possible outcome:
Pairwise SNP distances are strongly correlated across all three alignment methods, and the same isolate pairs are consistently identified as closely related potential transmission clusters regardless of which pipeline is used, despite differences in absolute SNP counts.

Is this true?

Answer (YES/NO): NO